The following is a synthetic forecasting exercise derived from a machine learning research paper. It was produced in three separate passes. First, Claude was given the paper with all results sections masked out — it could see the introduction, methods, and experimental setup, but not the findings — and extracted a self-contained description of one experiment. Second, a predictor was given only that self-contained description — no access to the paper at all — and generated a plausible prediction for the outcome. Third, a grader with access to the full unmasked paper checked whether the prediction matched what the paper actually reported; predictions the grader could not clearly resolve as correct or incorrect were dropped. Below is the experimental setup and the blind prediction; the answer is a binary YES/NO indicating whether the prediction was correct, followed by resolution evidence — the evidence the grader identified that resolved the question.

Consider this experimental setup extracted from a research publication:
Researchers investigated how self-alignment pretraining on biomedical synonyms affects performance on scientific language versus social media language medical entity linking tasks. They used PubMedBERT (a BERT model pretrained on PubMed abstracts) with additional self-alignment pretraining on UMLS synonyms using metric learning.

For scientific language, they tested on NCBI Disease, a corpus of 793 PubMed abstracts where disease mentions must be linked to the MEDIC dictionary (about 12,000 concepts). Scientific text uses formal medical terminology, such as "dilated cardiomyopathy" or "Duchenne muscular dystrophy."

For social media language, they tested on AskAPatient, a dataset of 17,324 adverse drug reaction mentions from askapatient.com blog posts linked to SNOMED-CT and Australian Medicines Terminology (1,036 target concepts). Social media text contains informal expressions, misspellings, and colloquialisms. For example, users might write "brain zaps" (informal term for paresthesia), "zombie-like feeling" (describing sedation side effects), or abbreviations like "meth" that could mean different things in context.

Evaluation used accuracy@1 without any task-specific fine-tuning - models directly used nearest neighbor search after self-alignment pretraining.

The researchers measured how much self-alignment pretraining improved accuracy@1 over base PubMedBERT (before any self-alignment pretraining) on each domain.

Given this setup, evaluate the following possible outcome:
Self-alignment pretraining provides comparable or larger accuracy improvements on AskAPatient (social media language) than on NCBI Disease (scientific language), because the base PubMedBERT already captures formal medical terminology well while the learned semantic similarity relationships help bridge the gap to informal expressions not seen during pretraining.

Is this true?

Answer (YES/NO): YES